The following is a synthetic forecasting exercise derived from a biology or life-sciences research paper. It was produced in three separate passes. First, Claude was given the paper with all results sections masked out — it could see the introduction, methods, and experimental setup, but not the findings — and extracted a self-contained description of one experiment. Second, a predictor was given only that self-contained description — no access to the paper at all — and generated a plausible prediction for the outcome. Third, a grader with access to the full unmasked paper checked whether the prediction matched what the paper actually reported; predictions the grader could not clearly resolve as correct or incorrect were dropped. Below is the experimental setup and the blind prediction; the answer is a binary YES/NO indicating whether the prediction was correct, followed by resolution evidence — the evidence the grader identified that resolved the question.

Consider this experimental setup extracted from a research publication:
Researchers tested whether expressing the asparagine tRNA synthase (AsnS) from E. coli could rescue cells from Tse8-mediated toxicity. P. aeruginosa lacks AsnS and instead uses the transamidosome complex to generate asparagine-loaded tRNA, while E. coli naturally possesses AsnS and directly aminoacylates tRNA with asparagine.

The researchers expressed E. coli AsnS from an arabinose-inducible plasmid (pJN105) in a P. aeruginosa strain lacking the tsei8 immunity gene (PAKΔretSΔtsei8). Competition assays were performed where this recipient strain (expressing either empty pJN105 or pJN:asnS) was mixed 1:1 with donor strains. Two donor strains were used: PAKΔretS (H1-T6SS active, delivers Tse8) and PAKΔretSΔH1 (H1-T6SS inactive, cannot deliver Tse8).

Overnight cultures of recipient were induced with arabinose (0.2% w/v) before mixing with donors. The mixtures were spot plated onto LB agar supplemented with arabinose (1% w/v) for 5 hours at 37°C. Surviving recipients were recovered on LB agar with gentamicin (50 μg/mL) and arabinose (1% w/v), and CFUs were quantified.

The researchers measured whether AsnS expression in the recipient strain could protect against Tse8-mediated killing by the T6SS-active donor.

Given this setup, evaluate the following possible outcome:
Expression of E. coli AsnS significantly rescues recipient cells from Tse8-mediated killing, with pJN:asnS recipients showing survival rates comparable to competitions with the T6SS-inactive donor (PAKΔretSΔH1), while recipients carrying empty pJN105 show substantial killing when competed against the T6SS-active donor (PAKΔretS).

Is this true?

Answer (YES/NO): YES